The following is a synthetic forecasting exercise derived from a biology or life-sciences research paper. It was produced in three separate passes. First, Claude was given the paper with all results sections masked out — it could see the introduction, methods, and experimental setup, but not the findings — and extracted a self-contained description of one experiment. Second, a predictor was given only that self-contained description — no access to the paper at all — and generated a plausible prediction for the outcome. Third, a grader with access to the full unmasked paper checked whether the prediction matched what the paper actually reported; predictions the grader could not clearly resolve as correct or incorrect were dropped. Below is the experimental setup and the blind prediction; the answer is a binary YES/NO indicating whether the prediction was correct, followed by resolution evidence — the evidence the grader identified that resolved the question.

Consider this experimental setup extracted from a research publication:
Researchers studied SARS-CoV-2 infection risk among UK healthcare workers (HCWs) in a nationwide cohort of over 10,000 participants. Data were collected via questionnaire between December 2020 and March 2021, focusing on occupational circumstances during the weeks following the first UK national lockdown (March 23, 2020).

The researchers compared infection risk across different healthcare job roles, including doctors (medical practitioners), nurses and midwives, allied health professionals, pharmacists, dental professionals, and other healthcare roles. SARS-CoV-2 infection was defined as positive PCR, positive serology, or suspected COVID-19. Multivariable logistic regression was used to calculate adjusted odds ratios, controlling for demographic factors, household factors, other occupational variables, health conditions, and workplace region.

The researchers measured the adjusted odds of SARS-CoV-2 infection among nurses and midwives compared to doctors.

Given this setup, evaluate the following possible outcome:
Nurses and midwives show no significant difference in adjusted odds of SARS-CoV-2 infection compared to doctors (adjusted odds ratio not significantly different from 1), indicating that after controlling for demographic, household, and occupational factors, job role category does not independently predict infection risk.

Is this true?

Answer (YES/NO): NO